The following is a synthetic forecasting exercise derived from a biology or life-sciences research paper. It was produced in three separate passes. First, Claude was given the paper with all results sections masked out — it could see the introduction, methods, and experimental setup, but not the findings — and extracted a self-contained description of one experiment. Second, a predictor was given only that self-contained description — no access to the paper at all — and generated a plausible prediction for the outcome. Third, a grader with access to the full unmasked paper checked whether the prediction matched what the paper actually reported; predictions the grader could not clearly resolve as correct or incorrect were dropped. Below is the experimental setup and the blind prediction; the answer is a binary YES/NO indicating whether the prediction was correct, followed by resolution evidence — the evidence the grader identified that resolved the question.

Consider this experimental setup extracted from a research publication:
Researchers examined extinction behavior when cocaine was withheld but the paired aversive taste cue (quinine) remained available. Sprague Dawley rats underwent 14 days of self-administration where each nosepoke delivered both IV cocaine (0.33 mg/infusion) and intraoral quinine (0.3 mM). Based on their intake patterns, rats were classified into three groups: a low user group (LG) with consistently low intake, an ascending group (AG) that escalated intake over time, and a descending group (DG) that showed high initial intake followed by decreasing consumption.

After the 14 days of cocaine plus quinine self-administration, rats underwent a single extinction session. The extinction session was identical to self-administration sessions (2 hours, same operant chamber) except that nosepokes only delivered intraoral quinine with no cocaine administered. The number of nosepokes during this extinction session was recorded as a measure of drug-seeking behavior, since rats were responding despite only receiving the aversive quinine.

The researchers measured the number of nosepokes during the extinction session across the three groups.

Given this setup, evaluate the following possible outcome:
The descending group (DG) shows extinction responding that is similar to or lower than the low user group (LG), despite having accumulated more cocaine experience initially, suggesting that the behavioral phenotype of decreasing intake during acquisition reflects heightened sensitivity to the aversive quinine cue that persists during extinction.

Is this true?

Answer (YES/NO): NO